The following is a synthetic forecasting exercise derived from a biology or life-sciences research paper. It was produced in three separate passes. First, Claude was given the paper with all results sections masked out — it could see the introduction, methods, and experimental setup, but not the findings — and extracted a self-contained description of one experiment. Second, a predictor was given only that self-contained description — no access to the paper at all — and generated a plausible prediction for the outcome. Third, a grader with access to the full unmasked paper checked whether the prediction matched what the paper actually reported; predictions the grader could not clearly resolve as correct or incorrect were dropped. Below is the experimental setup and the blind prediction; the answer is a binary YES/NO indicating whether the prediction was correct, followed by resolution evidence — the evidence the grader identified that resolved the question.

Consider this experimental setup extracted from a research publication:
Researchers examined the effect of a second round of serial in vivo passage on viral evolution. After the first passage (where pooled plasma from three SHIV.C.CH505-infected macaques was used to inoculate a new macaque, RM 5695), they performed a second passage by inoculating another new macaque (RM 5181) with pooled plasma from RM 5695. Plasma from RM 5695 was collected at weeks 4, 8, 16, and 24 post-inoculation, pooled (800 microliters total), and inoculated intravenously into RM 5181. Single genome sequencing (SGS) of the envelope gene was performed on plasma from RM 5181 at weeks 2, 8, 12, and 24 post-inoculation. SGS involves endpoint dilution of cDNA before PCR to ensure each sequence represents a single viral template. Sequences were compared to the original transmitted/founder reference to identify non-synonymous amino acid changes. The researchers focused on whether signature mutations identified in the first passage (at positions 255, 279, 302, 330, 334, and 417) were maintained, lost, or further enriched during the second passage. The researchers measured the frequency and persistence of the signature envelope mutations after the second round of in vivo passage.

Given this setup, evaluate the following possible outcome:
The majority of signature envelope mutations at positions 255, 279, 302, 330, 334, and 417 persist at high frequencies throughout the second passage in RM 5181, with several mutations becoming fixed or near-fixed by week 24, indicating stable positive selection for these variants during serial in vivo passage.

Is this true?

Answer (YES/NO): YES